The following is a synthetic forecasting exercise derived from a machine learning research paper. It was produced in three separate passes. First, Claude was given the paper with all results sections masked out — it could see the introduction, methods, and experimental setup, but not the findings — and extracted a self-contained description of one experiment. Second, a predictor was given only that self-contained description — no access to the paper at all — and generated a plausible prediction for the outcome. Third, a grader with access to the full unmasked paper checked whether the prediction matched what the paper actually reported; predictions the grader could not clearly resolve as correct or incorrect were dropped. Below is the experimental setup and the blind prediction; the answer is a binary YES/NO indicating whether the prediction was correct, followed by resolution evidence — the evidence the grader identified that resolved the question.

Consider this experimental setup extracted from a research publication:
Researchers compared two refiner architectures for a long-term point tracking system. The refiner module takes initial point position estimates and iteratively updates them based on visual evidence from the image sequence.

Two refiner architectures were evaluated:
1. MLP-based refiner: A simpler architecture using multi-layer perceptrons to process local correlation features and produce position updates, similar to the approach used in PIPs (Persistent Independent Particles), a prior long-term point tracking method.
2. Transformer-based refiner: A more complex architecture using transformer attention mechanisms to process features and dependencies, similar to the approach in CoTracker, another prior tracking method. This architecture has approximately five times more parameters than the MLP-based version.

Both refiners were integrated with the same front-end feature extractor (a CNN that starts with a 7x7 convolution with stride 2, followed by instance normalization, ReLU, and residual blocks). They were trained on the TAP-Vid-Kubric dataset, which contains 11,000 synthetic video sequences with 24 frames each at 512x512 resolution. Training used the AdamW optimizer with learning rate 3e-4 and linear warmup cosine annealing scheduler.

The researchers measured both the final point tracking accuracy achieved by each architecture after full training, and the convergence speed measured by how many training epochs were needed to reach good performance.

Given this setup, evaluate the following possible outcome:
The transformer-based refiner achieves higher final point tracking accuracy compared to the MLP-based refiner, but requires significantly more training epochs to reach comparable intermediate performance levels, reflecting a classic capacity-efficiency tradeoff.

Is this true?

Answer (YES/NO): NO